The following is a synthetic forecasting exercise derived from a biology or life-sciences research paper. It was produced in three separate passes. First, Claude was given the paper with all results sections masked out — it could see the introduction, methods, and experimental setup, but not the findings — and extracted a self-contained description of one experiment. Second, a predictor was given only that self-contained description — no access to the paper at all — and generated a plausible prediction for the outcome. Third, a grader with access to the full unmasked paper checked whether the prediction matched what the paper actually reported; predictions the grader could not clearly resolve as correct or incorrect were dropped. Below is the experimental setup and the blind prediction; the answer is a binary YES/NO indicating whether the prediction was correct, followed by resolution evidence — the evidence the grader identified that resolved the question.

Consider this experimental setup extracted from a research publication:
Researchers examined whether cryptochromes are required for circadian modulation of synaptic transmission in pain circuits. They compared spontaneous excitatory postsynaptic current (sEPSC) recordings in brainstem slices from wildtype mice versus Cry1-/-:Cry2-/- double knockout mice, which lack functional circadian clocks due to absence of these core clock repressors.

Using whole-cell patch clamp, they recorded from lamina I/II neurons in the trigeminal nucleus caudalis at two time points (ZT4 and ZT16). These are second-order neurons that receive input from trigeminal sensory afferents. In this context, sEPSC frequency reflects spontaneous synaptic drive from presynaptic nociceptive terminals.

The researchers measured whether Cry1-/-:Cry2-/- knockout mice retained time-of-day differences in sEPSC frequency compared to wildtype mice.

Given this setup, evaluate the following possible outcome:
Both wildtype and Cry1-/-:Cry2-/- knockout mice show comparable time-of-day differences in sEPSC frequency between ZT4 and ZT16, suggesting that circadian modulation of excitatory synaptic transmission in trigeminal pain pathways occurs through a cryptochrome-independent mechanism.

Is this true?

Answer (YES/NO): NO